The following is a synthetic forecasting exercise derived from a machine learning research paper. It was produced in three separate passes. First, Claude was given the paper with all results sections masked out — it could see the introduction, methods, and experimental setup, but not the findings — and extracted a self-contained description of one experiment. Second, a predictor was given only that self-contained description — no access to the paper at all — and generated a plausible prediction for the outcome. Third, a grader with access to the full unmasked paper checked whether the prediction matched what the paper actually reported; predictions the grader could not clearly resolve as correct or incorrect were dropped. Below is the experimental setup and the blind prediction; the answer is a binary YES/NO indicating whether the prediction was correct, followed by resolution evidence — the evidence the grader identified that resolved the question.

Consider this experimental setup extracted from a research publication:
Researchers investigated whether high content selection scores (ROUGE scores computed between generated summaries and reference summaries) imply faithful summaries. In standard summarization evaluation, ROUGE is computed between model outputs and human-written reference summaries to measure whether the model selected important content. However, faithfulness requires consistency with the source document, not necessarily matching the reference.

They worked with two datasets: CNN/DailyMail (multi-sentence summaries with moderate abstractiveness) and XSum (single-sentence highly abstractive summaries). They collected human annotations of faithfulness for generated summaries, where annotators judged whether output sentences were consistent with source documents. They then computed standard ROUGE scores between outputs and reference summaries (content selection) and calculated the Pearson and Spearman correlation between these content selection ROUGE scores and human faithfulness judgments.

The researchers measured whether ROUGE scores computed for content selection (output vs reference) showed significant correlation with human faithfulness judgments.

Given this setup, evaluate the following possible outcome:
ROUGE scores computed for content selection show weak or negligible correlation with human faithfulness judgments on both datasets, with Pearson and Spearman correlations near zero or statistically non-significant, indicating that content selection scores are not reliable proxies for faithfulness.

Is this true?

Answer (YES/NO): NO